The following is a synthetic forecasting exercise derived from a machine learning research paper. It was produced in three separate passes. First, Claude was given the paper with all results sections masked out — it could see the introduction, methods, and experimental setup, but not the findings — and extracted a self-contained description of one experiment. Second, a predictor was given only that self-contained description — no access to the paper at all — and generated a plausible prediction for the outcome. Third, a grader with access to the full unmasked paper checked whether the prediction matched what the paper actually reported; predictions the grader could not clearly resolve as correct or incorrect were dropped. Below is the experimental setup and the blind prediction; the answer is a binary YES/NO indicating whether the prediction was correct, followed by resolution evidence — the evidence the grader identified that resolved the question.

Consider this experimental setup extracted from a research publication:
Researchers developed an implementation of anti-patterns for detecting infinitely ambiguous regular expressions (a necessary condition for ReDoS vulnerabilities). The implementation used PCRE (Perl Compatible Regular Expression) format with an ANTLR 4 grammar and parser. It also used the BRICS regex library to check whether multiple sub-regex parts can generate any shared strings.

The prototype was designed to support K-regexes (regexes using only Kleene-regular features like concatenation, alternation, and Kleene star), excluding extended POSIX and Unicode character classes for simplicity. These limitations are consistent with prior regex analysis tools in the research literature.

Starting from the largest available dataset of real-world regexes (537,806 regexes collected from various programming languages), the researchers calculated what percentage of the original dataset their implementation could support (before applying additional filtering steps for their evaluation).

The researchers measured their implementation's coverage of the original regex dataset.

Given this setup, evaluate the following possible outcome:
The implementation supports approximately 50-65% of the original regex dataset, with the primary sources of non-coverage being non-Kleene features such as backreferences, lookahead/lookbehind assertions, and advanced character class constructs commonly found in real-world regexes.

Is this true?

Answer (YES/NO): NO